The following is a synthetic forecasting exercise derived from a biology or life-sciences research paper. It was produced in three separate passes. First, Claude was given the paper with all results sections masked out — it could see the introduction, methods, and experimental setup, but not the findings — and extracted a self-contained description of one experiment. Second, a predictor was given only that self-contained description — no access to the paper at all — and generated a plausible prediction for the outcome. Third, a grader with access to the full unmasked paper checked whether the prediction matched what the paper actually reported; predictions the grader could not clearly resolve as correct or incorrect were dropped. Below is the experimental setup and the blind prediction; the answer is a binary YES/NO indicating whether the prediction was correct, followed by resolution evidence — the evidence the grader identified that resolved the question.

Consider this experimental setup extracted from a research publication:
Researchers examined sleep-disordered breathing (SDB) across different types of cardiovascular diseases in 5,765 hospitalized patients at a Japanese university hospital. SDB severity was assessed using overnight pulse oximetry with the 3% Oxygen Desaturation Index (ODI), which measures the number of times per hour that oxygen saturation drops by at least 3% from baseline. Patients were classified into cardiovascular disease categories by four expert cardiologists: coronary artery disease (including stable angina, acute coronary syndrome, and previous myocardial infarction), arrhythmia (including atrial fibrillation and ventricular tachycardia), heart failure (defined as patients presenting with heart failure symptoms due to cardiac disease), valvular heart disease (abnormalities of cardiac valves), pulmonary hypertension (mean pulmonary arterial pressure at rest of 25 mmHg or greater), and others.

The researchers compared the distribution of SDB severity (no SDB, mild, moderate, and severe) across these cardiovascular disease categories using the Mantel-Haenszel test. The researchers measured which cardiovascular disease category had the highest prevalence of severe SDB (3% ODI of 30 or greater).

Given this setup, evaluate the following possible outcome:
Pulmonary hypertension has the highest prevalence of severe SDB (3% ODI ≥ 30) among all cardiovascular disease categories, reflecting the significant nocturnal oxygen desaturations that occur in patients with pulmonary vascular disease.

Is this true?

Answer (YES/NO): NO